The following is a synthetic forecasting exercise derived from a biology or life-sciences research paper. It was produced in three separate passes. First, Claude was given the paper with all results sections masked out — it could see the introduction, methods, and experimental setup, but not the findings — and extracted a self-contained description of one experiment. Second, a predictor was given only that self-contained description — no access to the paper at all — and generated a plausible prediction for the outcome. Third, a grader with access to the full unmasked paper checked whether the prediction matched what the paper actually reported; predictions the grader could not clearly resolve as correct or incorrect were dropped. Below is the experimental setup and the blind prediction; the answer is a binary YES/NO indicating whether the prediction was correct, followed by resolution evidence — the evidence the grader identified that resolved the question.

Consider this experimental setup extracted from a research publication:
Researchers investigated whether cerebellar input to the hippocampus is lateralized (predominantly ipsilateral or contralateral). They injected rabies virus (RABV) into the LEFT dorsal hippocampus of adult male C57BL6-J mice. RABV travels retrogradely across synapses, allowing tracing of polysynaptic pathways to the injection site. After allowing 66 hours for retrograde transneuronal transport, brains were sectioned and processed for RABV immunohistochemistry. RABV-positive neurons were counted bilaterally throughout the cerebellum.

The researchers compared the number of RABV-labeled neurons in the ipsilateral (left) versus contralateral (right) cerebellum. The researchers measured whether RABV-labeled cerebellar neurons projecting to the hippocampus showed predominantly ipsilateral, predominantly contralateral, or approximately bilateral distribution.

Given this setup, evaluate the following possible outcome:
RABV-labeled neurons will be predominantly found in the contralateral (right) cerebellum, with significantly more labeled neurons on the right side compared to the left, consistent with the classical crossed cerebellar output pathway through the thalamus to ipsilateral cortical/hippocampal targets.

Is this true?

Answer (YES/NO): NO